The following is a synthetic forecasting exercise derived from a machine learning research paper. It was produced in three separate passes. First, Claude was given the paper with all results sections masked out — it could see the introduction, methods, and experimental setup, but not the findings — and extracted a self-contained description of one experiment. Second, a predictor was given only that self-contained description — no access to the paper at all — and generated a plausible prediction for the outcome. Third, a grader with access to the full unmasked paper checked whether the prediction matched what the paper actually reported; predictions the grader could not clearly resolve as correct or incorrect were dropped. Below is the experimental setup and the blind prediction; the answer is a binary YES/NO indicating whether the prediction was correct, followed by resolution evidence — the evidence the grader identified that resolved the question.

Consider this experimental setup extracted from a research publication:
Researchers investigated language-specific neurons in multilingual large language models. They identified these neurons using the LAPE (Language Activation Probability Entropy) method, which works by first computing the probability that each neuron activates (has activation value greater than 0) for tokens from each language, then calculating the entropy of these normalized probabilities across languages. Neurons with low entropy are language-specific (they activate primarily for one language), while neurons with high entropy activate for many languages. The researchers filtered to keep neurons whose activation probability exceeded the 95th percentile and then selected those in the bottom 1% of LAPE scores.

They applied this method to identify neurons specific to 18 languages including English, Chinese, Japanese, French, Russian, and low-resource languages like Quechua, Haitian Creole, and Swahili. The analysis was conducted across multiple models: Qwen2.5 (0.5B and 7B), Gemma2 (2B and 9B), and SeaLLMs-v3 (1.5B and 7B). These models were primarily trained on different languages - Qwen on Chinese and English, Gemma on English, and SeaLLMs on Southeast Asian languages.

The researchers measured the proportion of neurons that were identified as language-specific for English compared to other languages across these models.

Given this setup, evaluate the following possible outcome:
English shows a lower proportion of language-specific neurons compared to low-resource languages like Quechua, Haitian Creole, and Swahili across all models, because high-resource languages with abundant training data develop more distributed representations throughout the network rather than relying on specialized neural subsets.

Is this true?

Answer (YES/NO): YES